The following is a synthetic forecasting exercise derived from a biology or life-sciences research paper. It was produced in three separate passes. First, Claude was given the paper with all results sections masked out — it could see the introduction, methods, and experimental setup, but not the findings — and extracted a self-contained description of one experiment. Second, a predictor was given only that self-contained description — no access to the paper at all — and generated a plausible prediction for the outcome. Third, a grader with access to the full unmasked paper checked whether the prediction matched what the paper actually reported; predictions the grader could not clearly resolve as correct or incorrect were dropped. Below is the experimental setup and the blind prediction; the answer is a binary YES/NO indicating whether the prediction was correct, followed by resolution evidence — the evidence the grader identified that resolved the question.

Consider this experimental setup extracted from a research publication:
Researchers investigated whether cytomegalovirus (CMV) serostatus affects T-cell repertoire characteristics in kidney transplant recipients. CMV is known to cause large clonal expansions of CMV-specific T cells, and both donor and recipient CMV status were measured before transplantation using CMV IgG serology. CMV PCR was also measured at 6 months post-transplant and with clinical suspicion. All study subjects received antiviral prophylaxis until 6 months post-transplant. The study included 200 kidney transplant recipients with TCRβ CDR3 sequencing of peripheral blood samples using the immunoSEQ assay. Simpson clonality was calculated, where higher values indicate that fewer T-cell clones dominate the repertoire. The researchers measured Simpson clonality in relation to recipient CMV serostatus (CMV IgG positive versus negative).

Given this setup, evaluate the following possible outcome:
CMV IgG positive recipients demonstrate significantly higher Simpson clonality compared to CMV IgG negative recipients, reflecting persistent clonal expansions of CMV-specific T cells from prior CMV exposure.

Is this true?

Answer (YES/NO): NO